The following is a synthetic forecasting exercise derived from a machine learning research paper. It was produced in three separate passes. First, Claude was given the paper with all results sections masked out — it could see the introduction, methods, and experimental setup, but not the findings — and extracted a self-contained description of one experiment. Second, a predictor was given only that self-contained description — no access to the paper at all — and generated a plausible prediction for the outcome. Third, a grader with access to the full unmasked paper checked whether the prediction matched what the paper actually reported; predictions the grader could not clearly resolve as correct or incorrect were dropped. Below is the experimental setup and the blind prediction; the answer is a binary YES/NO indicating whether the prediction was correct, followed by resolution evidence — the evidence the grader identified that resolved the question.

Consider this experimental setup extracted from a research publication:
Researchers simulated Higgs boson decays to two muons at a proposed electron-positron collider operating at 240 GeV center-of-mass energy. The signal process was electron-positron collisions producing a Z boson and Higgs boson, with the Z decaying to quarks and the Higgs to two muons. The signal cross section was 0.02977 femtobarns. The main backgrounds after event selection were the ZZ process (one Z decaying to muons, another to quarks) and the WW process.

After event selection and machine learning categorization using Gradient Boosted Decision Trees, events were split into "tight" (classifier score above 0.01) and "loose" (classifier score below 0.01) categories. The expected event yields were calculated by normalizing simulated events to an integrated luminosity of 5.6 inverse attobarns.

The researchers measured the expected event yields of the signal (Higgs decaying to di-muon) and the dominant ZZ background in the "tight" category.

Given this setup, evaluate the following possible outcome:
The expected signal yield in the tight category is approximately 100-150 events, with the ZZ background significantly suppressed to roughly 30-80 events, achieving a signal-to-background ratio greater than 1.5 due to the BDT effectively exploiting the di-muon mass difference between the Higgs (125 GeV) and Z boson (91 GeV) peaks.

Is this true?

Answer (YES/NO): NO